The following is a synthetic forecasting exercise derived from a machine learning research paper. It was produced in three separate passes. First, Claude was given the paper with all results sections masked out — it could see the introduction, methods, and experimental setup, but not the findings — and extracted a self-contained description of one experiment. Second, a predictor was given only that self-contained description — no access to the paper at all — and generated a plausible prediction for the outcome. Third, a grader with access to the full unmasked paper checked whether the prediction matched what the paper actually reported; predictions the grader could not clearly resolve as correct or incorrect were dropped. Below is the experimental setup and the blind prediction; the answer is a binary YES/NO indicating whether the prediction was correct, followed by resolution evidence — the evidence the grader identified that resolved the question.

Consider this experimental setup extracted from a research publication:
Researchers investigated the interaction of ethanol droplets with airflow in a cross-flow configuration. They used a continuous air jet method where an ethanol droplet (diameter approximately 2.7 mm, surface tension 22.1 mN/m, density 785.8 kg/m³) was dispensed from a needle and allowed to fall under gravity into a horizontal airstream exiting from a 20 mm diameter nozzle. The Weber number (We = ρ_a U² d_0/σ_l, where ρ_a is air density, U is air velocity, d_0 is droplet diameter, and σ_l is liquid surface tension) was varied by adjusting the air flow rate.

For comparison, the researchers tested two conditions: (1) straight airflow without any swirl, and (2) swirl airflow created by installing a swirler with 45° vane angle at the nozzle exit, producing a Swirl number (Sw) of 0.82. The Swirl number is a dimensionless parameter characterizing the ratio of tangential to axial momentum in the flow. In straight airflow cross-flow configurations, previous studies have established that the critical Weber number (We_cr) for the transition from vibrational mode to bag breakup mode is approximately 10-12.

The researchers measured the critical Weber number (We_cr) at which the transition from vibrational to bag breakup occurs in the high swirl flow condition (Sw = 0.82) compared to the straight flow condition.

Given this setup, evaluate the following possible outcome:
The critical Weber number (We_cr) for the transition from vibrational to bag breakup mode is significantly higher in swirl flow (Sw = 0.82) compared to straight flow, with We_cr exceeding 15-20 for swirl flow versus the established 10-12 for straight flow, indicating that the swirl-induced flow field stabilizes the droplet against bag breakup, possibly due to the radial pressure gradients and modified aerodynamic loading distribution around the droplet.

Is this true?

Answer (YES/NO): NO